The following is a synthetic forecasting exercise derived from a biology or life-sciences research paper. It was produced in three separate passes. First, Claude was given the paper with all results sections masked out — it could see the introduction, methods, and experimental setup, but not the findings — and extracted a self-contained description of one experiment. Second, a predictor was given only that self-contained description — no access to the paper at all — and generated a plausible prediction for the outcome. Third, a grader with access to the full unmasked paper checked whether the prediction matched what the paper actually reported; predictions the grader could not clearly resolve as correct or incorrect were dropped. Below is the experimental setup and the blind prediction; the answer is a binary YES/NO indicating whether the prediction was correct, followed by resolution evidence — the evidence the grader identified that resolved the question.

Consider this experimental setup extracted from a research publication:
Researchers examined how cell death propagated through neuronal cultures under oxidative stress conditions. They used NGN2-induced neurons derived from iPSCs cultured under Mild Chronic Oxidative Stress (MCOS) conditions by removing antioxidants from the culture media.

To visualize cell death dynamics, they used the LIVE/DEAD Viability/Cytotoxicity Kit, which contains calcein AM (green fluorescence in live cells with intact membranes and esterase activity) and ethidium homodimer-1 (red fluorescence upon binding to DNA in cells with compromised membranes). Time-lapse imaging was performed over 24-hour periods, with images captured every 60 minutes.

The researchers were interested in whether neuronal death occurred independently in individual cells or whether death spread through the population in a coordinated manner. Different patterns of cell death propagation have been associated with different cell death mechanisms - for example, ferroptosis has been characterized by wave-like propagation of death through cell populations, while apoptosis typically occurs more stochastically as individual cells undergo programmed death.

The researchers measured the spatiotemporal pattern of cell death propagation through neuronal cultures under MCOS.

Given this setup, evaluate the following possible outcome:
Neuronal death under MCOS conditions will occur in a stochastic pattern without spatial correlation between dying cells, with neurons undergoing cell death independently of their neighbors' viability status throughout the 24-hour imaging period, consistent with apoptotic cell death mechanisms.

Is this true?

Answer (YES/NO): NO